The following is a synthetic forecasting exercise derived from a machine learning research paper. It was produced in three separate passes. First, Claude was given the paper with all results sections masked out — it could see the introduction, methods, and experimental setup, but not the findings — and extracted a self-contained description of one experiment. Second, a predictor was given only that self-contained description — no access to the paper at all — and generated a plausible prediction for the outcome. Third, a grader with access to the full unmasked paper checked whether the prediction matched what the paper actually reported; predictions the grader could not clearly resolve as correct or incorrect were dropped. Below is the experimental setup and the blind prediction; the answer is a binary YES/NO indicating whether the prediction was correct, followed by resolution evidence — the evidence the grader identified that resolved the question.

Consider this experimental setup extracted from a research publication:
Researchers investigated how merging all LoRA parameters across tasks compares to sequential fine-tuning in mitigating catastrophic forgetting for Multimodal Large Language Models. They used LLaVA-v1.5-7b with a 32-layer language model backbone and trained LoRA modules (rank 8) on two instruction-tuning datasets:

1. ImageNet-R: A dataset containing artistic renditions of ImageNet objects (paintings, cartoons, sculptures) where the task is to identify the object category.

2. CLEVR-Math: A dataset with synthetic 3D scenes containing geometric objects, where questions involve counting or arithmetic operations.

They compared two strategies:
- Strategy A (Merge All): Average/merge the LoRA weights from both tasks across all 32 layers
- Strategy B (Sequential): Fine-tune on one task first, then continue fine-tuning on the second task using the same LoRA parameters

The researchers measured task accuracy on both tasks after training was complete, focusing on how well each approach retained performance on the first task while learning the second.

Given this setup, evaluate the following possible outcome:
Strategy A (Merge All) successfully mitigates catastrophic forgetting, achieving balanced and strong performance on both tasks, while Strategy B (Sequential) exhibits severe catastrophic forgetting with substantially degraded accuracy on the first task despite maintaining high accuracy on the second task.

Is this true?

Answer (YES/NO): NO